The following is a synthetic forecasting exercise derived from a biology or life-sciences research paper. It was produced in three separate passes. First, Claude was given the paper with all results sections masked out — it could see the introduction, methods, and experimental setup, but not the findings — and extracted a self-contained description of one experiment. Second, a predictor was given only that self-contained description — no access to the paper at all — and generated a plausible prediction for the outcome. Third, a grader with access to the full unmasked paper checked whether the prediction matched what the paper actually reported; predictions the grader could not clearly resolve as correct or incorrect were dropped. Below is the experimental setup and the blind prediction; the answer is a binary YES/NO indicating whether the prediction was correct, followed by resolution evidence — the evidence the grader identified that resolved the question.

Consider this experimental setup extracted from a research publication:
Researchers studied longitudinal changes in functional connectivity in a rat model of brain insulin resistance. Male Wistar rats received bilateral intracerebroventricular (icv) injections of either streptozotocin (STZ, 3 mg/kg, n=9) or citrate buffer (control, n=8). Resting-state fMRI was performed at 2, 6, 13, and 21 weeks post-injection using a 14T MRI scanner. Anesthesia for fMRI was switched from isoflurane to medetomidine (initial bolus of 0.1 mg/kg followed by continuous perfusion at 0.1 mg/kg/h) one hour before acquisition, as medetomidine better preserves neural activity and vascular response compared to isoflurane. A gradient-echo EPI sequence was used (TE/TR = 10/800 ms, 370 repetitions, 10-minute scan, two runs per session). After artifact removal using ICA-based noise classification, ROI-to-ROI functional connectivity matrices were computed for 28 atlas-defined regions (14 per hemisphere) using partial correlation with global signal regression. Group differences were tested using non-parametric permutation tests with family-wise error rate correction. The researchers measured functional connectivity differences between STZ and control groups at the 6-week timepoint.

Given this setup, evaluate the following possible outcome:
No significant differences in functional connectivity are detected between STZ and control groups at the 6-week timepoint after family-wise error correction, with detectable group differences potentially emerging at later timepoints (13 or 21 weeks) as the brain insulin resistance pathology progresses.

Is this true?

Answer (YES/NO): YES